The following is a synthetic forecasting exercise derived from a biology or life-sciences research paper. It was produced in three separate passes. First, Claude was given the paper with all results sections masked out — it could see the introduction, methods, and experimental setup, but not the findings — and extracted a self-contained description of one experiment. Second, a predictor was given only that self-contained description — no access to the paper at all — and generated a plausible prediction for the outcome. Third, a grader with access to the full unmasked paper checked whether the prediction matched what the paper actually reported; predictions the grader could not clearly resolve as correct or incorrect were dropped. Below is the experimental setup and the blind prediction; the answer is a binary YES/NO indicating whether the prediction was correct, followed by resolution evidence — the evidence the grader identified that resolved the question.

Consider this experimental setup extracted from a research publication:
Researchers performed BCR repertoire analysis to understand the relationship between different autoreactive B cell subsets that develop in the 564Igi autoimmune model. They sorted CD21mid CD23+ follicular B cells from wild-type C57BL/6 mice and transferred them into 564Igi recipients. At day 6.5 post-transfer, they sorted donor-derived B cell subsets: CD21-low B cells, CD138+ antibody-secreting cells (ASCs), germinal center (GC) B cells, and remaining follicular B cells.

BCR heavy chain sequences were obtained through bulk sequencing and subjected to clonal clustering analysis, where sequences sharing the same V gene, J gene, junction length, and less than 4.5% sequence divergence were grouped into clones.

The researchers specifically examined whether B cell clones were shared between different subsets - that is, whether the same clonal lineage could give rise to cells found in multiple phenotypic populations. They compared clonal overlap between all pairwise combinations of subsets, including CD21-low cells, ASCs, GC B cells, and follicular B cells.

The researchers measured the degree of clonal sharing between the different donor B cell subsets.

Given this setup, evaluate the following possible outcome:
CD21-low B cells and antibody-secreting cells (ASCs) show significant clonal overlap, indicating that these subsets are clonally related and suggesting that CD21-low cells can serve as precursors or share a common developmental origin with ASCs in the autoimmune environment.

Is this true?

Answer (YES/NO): YES